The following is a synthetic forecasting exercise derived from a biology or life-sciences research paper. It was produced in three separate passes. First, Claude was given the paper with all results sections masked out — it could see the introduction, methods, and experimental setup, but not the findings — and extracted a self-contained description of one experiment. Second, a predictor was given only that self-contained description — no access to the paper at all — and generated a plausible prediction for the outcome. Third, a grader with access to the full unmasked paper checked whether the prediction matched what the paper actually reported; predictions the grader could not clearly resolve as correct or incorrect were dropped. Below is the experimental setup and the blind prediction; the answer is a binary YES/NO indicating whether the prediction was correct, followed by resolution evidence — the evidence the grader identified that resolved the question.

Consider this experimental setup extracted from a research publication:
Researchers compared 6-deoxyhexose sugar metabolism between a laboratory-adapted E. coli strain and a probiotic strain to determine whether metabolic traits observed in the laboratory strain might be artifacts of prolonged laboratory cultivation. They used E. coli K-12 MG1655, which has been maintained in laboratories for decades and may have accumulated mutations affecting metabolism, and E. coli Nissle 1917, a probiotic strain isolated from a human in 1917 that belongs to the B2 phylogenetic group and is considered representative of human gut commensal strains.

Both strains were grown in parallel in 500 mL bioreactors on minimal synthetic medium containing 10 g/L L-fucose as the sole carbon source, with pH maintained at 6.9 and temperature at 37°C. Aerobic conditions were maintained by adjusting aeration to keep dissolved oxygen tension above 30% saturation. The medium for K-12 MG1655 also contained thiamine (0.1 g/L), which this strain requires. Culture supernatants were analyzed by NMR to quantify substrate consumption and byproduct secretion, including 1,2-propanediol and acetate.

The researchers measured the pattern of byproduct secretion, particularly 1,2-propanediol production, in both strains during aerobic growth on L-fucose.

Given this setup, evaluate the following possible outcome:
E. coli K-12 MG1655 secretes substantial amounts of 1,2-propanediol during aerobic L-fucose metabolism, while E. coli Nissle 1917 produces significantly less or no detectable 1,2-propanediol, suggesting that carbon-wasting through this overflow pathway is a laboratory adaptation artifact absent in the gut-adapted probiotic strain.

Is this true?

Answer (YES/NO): NO